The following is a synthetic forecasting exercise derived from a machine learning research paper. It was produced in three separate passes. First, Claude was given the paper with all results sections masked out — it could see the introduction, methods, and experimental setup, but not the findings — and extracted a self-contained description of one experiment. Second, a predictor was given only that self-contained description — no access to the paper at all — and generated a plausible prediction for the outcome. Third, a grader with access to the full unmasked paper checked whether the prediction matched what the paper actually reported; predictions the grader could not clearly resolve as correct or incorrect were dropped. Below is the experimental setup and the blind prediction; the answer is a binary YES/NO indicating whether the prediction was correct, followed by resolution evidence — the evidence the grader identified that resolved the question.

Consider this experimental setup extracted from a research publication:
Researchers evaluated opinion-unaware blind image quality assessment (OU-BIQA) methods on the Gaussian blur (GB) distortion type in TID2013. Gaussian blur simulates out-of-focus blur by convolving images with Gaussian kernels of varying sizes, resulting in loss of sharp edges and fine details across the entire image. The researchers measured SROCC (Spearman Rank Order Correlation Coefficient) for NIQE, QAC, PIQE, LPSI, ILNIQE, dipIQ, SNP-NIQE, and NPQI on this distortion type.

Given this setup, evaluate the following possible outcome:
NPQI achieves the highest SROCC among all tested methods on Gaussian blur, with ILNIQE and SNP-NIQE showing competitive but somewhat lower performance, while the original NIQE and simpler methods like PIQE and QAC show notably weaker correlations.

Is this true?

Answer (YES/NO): NO